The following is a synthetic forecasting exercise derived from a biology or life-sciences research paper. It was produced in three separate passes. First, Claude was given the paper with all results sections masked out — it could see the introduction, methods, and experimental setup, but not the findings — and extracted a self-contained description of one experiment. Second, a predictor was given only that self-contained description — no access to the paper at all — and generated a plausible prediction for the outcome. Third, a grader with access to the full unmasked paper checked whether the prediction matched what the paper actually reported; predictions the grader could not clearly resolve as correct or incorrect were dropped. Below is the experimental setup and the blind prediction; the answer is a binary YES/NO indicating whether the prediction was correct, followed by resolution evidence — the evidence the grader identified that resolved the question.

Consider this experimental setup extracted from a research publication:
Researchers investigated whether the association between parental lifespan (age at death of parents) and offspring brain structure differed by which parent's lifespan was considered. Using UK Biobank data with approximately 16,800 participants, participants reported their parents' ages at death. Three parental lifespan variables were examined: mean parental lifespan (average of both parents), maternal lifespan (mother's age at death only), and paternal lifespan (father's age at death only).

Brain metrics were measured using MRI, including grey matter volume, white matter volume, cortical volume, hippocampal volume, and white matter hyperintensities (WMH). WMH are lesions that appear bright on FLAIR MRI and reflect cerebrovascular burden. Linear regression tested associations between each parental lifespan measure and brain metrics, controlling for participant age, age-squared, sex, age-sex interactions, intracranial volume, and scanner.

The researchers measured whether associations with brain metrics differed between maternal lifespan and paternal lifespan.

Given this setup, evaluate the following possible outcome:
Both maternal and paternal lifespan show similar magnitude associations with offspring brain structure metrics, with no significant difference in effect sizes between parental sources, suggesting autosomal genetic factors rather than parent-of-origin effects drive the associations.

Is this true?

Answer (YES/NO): NO